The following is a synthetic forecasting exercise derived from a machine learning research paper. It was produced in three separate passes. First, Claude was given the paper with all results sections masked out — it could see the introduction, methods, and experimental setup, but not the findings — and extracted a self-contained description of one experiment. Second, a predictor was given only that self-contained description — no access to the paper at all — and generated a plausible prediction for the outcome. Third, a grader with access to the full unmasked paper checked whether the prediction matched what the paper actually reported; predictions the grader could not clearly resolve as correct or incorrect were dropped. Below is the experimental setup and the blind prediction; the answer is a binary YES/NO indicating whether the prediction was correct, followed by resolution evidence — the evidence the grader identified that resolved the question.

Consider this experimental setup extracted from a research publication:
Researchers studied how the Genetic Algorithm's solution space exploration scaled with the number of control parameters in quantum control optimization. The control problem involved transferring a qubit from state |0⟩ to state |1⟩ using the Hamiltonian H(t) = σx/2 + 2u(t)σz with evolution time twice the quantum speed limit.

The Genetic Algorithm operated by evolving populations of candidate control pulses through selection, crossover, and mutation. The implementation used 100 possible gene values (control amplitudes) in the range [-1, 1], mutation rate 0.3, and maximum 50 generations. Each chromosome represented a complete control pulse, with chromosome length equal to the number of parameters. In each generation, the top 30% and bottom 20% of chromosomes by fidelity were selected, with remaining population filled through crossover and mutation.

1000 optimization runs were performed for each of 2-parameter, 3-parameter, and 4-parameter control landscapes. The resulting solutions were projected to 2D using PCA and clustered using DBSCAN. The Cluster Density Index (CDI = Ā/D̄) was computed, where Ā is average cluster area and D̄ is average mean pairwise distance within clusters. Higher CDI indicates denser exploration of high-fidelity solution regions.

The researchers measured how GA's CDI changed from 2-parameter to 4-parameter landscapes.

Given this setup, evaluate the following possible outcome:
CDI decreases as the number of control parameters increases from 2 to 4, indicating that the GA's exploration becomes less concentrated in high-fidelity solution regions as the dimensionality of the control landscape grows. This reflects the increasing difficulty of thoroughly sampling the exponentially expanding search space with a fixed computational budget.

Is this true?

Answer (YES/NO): NO